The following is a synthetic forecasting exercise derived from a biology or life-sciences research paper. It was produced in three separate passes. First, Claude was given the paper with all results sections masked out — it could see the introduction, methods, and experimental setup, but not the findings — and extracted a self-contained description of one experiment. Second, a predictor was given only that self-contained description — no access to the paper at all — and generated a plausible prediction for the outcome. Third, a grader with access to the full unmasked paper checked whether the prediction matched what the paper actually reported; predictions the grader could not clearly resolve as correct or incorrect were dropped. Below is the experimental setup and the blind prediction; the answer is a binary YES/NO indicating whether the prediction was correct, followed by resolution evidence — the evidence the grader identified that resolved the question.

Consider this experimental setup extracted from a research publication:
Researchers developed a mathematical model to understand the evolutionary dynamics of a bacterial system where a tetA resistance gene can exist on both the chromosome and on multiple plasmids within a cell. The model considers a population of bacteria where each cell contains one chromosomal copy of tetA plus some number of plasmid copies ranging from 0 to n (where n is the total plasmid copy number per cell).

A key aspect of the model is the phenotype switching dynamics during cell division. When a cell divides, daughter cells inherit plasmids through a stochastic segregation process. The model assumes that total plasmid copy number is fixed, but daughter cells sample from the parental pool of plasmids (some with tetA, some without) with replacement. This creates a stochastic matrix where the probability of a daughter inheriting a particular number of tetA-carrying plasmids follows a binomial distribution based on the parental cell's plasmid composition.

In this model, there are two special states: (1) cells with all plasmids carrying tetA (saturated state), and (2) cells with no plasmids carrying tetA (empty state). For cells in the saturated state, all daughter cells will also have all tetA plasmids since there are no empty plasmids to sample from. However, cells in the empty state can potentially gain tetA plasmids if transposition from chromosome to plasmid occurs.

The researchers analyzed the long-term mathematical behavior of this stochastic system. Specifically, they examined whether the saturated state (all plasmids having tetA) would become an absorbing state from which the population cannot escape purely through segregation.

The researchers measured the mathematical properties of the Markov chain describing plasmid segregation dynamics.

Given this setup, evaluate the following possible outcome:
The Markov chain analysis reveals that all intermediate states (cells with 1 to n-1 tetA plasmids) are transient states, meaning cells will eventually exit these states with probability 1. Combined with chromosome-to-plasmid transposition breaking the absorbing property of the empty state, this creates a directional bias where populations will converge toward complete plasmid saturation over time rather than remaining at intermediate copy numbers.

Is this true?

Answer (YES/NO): NO